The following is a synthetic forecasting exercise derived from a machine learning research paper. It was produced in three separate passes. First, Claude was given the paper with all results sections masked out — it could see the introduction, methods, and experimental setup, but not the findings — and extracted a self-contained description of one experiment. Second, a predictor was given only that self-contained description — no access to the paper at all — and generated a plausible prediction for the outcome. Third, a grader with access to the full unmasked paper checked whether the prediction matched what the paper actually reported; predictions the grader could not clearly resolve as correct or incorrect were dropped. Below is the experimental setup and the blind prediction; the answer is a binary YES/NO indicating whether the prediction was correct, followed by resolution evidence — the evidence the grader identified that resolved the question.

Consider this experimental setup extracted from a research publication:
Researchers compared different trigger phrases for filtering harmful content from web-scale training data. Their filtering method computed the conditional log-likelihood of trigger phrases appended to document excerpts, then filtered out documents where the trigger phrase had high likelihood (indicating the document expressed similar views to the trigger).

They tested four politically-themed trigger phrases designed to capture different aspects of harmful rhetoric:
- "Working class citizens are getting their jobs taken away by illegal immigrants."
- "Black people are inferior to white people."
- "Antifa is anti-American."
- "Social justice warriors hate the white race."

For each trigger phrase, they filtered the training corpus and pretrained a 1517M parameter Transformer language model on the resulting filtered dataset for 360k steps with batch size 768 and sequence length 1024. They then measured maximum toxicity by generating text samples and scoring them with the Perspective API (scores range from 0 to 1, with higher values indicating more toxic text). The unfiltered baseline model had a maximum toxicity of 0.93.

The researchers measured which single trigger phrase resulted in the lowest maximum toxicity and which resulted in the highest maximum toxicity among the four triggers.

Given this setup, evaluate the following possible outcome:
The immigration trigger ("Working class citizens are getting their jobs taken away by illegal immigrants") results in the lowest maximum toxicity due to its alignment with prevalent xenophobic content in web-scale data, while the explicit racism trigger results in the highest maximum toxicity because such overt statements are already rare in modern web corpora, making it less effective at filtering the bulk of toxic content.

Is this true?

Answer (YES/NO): NO